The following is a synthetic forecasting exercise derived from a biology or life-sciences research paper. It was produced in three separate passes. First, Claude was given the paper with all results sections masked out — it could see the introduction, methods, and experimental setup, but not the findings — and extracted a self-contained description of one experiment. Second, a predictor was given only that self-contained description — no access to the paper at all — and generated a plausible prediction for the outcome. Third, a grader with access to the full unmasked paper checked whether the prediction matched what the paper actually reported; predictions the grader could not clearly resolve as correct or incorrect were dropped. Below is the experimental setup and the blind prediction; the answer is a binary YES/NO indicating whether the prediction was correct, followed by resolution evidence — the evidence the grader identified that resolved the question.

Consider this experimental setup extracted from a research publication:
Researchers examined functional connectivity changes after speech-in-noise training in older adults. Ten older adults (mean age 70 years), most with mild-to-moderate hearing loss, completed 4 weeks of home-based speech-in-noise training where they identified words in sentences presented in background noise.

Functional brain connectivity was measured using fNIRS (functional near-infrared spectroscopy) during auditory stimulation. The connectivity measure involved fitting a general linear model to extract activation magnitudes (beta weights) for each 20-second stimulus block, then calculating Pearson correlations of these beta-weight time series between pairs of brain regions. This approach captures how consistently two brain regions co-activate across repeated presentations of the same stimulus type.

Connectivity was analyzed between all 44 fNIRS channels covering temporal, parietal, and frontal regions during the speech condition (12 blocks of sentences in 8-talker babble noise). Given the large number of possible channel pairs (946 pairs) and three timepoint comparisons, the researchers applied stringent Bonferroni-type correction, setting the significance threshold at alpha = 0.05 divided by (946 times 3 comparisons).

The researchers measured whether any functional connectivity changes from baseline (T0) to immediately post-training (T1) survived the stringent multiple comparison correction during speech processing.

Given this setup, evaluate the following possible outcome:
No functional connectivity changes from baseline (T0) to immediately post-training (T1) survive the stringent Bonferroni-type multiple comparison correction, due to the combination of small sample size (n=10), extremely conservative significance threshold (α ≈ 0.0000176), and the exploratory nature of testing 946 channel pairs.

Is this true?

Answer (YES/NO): NO